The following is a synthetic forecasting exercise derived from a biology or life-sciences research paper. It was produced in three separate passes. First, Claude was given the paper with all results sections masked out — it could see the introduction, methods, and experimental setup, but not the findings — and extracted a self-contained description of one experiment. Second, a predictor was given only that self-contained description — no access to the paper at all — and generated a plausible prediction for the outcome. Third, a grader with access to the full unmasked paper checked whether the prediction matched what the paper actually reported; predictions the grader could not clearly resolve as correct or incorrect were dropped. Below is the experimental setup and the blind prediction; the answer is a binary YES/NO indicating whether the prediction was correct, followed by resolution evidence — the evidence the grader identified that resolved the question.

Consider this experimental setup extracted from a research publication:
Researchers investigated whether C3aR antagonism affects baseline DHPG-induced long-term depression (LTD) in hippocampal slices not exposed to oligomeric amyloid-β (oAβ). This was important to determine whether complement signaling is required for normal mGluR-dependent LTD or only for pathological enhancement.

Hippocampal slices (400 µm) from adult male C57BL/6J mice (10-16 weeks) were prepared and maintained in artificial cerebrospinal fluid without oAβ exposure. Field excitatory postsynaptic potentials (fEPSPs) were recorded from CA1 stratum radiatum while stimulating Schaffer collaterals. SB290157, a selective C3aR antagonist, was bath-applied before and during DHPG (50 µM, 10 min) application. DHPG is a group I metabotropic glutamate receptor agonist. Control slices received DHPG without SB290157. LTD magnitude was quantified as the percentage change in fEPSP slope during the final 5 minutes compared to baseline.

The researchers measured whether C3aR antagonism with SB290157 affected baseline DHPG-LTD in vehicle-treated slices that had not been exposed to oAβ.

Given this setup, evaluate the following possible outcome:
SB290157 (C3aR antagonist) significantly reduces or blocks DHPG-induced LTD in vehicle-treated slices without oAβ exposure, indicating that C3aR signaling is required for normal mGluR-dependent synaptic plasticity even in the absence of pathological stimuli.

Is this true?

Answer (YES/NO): NO